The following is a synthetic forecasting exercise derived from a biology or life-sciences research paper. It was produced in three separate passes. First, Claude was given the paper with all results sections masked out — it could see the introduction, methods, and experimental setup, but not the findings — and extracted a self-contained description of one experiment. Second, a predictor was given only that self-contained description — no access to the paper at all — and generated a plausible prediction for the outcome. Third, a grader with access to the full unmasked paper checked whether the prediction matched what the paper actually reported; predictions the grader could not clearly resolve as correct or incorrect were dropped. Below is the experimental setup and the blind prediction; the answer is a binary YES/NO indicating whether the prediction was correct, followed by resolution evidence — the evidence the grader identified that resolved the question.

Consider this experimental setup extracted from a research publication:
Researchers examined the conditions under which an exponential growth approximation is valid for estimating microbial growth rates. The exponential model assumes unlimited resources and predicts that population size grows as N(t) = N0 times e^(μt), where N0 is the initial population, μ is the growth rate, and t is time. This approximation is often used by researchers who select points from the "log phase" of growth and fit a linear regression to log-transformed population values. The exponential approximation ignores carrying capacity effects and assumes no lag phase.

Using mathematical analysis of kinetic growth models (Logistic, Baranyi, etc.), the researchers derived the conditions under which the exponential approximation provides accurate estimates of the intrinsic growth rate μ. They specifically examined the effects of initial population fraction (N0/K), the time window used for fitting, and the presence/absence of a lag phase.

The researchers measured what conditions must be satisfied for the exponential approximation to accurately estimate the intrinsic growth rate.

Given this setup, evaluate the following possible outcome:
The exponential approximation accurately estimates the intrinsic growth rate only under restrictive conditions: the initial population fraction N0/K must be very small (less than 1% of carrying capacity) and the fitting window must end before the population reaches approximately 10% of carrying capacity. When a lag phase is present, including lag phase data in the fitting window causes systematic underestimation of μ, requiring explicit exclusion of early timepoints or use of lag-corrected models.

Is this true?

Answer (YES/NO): NO